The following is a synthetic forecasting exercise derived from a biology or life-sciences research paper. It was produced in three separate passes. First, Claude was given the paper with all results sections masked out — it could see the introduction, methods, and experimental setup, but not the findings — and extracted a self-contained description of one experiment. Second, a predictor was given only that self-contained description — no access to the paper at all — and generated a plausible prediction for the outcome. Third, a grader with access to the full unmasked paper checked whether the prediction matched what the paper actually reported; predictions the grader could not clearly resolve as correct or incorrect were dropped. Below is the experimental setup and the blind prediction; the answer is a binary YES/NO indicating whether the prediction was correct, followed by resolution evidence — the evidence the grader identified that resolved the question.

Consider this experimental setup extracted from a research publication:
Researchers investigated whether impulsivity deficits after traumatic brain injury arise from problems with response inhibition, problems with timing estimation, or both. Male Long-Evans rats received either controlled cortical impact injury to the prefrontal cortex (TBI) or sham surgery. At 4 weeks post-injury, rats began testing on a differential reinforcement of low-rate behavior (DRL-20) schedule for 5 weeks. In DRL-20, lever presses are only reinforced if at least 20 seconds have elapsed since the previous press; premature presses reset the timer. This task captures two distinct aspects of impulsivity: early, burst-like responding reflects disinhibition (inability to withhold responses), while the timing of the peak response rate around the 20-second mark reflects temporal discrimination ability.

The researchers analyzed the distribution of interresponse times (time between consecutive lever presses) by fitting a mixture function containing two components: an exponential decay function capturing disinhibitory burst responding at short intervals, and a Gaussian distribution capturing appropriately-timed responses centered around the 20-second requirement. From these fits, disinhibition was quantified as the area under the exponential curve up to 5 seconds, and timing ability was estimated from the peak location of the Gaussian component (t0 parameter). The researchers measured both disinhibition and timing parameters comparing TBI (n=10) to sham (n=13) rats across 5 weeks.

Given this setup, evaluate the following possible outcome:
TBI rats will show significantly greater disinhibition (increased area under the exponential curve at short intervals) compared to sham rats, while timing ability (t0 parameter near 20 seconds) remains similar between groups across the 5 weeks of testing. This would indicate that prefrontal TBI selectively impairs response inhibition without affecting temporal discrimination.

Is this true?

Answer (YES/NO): NO